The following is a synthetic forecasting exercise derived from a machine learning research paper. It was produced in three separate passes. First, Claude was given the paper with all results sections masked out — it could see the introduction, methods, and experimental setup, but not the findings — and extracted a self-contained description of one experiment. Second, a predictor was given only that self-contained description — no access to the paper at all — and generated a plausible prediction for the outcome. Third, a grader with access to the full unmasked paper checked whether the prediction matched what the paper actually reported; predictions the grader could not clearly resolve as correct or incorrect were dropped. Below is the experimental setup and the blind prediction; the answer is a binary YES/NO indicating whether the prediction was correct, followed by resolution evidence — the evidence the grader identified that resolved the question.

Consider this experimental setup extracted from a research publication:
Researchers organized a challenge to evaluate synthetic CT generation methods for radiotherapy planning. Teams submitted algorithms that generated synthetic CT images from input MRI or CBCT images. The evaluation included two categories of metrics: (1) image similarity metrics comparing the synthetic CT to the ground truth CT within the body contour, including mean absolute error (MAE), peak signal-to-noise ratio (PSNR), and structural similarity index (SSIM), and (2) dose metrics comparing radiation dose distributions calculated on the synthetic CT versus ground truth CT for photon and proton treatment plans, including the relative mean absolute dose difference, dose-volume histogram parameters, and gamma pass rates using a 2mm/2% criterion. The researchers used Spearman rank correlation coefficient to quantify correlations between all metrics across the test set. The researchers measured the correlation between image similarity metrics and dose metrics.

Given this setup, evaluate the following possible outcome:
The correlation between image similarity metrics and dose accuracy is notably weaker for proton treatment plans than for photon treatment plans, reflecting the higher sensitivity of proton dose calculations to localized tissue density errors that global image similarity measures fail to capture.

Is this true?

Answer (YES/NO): NO